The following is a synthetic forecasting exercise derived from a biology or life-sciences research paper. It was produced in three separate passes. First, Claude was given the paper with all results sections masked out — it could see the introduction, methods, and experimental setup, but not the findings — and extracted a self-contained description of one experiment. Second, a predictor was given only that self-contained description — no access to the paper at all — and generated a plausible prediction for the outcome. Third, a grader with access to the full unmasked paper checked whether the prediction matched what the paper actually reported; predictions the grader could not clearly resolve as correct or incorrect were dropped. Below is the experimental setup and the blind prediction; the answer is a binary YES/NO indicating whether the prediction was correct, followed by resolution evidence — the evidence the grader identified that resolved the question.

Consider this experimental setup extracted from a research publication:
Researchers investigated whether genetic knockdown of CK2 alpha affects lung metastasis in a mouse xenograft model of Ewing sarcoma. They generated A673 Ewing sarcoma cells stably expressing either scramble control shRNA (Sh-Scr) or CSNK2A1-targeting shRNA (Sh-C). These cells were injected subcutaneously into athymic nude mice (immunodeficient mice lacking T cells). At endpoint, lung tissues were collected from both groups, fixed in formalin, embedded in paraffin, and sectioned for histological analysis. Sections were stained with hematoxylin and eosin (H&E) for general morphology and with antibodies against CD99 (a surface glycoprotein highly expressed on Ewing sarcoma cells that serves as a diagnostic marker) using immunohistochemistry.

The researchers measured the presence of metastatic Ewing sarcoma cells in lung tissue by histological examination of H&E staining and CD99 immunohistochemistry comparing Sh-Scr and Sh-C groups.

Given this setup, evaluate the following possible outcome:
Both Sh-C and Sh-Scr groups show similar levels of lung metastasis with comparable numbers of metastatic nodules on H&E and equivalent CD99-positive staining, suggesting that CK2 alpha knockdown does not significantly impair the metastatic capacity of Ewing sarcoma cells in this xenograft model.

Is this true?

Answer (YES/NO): NO